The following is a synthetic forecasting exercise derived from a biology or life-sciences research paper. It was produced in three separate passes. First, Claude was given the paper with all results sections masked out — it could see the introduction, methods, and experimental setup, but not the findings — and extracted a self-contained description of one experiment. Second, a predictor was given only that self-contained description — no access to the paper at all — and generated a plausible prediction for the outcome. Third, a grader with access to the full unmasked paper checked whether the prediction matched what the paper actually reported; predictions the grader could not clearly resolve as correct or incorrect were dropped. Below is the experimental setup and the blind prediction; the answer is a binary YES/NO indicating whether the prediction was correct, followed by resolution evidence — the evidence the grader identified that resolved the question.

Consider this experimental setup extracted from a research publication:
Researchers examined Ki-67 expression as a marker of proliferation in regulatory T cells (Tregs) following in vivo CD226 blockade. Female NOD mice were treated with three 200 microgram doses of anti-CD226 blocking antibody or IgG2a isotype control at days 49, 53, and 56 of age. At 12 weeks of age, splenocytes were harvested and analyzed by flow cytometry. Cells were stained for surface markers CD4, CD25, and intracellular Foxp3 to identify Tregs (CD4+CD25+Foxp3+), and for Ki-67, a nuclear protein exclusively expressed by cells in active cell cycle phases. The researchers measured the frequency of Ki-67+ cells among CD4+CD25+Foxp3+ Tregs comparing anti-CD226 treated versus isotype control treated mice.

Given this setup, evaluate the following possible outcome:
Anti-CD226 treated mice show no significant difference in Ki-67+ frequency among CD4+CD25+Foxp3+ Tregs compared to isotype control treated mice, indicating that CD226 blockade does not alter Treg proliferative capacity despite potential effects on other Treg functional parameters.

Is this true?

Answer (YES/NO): NO